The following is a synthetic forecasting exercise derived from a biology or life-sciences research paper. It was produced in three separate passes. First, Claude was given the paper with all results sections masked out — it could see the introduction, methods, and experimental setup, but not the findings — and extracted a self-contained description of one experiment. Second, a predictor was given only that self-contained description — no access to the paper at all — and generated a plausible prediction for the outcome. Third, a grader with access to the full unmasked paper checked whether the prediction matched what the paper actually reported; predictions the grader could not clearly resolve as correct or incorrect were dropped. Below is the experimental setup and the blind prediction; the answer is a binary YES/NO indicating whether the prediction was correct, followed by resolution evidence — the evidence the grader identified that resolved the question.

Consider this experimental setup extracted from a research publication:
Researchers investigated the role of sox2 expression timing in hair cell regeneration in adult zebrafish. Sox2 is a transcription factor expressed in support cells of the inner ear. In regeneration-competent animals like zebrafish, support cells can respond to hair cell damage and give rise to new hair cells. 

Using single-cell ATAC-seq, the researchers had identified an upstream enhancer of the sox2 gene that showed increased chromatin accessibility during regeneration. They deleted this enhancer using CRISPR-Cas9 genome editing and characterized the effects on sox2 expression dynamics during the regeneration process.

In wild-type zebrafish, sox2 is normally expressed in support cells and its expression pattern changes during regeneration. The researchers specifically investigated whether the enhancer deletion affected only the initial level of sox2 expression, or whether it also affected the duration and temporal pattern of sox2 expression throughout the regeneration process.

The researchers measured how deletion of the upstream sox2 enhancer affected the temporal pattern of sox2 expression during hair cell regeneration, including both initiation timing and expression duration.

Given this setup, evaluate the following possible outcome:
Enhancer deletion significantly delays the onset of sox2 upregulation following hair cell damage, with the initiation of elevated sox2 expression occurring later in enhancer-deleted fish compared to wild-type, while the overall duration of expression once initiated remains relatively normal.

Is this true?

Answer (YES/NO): NO